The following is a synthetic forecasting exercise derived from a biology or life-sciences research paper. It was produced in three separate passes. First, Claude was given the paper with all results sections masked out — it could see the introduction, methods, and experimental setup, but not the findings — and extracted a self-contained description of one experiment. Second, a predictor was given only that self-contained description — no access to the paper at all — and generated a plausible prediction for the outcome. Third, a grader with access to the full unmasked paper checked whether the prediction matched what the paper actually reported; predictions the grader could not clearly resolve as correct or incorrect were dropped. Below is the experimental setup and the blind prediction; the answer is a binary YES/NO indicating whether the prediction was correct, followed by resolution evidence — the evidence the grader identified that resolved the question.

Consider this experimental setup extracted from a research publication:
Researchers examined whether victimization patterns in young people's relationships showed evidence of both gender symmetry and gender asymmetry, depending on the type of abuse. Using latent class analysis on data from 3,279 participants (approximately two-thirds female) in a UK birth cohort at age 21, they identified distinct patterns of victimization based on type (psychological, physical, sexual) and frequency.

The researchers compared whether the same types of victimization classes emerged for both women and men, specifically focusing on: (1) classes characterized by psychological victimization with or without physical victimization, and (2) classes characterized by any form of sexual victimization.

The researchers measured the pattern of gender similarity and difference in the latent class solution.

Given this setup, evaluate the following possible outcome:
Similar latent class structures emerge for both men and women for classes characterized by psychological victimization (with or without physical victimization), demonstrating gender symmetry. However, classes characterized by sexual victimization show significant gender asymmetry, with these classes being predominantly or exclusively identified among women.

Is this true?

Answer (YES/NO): YES